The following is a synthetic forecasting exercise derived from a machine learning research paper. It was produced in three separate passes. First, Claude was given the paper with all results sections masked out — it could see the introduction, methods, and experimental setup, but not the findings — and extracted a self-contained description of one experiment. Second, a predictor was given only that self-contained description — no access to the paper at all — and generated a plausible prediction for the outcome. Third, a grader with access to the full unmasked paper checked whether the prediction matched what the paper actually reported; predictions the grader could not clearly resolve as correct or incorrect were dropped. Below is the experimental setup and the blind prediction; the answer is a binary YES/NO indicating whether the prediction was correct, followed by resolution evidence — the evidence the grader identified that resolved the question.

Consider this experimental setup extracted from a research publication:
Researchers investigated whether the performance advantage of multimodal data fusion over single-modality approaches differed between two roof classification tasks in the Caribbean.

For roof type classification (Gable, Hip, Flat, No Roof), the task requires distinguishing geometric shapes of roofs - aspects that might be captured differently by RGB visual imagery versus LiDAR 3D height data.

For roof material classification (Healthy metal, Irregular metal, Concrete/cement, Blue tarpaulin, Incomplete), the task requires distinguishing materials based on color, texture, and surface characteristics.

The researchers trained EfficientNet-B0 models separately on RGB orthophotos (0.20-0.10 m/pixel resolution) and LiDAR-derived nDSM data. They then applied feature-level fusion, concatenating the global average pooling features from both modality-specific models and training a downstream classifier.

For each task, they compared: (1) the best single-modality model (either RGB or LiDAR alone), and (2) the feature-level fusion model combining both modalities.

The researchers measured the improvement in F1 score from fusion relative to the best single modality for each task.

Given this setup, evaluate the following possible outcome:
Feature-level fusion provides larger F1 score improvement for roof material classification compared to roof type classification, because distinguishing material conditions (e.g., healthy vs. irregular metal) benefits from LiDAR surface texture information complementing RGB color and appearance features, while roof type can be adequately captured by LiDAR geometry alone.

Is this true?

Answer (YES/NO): NO